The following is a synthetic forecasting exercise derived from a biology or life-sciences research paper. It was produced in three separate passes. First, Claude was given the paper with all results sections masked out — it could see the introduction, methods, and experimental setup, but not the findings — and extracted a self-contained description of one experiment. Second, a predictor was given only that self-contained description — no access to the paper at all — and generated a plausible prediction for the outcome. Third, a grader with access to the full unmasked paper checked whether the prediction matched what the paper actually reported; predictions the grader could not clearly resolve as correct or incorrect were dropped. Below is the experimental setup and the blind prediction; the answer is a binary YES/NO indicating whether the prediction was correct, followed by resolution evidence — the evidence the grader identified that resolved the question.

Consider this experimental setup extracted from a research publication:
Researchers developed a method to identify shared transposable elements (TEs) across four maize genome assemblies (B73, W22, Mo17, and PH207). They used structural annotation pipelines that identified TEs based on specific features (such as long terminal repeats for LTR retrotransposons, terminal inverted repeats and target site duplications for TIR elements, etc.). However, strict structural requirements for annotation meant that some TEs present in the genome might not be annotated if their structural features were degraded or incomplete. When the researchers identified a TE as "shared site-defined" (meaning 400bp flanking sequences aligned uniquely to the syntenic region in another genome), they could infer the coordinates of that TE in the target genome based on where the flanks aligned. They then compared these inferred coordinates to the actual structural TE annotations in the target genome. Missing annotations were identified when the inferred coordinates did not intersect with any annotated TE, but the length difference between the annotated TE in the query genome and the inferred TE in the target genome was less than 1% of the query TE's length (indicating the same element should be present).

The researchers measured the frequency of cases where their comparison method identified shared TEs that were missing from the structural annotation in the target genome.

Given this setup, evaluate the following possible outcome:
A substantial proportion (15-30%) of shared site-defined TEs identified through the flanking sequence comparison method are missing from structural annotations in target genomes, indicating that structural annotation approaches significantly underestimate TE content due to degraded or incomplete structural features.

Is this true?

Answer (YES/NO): NO